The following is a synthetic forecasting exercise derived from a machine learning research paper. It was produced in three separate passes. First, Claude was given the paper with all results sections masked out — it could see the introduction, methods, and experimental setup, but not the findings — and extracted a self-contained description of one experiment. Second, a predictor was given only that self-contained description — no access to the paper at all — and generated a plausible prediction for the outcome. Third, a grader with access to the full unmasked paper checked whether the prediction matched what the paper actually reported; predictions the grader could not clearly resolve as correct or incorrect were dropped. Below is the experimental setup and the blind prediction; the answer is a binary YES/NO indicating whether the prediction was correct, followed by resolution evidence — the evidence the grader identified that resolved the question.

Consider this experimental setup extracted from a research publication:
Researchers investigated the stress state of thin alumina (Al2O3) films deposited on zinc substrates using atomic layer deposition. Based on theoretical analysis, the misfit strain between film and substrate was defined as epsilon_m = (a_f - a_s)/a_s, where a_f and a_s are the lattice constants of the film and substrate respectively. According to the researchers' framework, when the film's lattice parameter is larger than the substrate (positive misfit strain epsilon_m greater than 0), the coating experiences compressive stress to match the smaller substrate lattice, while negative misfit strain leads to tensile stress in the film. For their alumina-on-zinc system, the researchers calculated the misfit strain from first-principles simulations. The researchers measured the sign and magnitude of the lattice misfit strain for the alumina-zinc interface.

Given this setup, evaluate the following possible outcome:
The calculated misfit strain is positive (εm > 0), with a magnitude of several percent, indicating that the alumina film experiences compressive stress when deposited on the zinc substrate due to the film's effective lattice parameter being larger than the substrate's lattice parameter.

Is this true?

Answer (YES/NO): NO